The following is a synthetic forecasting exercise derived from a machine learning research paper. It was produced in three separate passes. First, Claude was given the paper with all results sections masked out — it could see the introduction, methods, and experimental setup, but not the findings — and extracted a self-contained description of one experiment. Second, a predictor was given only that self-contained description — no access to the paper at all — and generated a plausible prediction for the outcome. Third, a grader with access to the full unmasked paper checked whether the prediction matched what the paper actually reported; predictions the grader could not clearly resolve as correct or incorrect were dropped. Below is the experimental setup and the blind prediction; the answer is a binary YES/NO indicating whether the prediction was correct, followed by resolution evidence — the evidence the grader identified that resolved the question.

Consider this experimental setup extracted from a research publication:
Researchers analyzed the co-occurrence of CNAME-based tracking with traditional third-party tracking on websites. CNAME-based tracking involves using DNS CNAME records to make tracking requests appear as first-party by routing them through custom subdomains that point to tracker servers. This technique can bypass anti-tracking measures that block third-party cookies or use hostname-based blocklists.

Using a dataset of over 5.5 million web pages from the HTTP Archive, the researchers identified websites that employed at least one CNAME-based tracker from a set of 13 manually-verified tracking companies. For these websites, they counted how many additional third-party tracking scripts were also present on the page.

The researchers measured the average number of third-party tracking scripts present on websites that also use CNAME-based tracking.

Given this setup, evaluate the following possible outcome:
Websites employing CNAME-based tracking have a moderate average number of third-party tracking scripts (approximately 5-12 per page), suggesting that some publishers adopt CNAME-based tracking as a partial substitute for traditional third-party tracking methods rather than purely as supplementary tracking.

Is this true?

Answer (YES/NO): NO